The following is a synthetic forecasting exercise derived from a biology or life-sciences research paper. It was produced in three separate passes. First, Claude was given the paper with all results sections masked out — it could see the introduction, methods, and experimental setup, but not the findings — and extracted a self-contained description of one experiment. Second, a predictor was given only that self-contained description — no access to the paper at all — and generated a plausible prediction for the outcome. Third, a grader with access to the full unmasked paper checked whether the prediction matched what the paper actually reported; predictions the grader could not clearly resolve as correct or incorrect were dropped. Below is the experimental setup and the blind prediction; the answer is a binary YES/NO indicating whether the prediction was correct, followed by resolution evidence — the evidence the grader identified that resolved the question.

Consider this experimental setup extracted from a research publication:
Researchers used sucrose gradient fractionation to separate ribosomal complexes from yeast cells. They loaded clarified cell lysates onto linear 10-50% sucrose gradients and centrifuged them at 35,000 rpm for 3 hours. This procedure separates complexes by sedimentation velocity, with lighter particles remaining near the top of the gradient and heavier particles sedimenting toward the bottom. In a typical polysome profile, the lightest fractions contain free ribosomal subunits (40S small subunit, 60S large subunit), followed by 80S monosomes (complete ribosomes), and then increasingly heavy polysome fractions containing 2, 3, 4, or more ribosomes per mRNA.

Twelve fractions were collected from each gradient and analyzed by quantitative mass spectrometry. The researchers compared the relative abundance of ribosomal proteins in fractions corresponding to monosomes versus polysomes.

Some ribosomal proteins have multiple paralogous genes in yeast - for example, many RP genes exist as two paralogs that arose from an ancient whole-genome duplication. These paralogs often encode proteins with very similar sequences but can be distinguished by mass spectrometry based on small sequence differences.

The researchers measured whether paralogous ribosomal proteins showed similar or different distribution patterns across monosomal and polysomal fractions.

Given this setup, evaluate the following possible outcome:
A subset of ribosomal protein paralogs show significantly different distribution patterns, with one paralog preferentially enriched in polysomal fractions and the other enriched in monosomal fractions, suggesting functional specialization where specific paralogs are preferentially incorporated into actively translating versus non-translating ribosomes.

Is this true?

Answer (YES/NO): NO